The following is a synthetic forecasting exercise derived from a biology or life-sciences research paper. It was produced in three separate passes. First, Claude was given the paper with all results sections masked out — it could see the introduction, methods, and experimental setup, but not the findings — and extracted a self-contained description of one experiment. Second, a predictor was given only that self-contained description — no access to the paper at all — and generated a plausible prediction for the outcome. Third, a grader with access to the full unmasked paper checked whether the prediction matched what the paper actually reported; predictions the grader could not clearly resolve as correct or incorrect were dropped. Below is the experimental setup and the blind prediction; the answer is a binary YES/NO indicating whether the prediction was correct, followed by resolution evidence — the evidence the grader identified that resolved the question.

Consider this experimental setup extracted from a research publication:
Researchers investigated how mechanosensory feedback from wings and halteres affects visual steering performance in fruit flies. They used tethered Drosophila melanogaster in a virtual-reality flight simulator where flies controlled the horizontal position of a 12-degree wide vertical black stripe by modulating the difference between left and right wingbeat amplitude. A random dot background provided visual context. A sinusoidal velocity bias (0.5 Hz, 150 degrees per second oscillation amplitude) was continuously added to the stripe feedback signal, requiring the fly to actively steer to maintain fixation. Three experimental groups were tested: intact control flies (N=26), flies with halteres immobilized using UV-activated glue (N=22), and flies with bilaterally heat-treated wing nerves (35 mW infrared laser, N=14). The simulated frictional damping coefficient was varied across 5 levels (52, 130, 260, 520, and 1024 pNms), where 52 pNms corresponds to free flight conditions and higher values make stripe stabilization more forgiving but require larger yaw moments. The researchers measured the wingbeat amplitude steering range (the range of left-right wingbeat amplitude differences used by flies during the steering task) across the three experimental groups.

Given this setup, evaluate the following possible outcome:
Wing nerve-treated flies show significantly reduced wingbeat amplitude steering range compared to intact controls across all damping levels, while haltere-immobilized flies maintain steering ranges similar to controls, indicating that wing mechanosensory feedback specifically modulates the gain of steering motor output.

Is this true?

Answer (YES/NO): NO